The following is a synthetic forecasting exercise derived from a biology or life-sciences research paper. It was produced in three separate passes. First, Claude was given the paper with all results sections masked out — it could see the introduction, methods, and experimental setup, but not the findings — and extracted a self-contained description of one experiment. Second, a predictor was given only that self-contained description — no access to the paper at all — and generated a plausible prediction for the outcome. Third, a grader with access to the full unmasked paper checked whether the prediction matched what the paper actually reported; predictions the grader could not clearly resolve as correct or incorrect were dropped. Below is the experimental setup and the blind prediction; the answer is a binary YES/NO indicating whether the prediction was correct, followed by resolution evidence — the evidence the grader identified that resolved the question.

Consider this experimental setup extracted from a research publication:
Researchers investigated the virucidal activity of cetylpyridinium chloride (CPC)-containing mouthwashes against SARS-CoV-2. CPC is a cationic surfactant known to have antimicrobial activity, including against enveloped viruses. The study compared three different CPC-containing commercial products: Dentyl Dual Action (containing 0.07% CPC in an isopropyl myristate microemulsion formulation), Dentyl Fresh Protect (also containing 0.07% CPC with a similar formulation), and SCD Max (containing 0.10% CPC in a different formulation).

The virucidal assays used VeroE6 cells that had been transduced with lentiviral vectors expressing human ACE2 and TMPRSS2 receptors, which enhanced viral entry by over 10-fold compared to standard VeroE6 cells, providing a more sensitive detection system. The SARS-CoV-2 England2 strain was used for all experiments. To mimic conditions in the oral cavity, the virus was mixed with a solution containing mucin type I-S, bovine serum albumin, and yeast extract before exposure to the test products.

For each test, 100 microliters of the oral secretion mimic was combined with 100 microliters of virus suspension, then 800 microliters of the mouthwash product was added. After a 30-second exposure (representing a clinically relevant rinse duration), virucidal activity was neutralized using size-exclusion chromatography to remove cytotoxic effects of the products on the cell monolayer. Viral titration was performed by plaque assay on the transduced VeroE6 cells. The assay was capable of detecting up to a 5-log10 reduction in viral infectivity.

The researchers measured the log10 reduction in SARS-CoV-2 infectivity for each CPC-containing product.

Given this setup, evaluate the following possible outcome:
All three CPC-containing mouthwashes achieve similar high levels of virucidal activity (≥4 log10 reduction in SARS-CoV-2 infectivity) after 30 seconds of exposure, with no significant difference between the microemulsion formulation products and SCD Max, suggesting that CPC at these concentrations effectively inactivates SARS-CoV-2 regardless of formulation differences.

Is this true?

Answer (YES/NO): NO